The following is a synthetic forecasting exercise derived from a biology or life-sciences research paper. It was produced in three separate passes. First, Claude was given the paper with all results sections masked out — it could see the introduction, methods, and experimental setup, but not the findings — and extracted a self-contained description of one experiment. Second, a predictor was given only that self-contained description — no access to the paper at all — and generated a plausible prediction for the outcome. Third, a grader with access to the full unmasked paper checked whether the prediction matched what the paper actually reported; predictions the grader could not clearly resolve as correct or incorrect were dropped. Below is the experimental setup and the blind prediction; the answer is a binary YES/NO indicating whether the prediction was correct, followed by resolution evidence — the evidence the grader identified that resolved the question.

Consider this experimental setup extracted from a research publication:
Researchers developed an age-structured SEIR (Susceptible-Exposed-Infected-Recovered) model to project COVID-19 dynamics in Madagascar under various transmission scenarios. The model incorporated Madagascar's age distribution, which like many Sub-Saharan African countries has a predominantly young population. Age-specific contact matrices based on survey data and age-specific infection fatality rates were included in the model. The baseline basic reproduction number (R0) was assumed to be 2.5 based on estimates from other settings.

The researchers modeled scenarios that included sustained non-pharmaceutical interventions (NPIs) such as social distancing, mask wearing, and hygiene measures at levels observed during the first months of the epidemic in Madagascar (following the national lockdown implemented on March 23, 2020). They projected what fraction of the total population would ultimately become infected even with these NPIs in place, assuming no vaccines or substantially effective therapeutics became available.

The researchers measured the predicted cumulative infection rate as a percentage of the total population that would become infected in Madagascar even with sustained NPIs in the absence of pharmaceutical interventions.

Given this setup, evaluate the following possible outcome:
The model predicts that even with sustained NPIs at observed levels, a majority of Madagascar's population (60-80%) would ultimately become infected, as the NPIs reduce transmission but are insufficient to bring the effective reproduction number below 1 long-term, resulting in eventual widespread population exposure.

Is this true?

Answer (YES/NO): NO